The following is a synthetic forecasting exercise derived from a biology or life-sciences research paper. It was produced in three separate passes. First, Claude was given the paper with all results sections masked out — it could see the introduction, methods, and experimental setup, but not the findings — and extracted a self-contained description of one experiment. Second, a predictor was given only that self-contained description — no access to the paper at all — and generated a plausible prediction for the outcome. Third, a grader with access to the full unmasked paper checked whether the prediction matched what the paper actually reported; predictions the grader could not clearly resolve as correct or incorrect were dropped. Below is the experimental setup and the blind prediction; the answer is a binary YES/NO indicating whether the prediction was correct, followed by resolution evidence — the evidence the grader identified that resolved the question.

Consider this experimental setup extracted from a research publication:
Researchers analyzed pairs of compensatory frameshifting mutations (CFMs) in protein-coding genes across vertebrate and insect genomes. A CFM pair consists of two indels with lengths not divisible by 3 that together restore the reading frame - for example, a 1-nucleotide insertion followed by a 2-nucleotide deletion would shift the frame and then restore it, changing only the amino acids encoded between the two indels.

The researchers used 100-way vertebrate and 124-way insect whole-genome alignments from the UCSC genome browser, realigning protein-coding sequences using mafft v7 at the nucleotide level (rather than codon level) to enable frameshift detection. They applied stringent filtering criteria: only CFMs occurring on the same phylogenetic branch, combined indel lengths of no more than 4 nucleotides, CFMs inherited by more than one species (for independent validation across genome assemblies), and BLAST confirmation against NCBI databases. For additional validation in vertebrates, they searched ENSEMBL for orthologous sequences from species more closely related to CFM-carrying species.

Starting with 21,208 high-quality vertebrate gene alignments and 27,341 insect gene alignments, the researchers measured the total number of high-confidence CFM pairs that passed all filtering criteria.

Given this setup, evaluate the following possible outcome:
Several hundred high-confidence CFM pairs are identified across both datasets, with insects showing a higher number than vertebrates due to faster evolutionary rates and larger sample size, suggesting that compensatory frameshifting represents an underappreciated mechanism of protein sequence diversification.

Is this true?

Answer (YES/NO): NO